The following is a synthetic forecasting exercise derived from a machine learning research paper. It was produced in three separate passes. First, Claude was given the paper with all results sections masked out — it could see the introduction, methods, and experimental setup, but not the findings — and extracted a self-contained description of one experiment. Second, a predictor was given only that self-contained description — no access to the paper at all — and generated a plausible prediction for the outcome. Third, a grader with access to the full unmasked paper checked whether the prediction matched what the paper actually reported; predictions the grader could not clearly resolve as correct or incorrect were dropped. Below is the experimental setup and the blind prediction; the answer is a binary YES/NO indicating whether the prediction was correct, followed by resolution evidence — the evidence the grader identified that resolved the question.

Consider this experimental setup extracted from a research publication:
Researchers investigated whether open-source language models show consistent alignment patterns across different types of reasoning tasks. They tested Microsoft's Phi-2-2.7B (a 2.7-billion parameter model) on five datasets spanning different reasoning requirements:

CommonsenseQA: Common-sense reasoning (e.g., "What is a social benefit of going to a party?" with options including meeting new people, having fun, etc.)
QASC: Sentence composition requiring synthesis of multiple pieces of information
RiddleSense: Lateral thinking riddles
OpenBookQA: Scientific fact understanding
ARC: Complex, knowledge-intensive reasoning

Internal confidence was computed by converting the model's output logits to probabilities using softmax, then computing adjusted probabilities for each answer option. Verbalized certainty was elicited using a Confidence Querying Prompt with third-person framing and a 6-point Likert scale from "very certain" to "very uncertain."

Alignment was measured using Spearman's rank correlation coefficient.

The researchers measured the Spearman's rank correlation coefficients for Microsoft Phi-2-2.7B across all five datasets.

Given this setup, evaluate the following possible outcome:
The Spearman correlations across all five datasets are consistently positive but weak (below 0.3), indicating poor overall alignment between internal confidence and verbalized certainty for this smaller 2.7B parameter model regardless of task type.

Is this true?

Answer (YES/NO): NO